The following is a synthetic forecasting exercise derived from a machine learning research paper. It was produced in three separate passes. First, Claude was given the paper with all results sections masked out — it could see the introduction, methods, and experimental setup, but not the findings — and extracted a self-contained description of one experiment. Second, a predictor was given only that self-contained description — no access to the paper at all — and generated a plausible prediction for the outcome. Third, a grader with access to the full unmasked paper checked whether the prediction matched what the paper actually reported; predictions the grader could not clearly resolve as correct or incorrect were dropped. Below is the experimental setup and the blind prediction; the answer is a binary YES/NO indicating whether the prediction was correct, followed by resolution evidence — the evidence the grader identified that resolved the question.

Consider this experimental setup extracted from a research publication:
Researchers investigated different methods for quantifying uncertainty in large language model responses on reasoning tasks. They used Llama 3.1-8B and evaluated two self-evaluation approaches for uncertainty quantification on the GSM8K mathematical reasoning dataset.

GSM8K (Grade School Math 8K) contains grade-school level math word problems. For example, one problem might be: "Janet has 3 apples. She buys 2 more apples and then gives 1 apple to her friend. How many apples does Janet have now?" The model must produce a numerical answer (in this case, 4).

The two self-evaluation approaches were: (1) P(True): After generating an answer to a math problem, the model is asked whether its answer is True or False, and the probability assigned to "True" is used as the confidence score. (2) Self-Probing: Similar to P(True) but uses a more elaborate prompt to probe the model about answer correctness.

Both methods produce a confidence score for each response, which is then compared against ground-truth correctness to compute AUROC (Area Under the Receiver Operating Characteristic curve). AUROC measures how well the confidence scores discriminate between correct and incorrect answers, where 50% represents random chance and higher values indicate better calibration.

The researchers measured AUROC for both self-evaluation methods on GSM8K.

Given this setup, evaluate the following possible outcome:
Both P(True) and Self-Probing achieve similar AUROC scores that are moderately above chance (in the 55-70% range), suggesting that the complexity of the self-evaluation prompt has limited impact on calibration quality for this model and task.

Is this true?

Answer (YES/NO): NO